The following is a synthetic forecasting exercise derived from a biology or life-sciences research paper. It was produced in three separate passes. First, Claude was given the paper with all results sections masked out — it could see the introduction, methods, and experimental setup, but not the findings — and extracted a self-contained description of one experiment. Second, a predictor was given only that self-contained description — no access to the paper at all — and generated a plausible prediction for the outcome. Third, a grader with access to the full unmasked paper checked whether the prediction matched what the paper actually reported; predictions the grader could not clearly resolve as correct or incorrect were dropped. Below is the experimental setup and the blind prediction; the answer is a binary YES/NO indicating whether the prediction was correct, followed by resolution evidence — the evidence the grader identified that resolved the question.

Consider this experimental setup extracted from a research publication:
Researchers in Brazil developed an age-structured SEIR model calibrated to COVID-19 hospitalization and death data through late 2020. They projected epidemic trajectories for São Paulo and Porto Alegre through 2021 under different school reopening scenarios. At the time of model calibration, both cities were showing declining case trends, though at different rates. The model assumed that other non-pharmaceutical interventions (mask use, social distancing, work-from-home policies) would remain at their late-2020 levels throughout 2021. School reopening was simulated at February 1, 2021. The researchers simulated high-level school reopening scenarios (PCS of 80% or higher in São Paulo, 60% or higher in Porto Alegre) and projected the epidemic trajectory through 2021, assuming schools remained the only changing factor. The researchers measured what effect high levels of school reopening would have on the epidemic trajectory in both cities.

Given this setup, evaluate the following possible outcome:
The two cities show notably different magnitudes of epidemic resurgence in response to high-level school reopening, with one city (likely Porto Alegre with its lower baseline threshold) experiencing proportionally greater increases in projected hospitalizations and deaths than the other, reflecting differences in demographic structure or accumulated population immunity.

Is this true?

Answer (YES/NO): YES